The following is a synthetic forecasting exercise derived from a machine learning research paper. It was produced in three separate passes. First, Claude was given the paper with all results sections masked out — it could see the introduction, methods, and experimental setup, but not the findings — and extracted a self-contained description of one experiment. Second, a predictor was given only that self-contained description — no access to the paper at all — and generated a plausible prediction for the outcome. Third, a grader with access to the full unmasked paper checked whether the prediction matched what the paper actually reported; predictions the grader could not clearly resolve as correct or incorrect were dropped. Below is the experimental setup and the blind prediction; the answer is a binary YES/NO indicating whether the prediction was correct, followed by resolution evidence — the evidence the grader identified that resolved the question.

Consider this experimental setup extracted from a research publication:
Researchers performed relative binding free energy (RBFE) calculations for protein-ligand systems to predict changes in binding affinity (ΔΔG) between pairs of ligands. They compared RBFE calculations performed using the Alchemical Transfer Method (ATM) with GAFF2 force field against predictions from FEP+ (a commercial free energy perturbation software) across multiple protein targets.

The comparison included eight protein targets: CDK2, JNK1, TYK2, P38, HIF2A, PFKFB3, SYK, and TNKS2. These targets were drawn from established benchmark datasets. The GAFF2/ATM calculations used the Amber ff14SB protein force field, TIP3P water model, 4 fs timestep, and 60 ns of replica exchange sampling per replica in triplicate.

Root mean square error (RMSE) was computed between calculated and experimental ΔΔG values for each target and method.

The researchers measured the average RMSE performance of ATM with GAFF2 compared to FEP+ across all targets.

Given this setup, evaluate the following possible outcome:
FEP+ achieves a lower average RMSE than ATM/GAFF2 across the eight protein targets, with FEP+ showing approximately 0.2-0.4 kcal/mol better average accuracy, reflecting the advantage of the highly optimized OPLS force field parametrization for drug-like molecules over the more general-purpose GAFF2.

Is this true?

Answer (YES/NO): YES